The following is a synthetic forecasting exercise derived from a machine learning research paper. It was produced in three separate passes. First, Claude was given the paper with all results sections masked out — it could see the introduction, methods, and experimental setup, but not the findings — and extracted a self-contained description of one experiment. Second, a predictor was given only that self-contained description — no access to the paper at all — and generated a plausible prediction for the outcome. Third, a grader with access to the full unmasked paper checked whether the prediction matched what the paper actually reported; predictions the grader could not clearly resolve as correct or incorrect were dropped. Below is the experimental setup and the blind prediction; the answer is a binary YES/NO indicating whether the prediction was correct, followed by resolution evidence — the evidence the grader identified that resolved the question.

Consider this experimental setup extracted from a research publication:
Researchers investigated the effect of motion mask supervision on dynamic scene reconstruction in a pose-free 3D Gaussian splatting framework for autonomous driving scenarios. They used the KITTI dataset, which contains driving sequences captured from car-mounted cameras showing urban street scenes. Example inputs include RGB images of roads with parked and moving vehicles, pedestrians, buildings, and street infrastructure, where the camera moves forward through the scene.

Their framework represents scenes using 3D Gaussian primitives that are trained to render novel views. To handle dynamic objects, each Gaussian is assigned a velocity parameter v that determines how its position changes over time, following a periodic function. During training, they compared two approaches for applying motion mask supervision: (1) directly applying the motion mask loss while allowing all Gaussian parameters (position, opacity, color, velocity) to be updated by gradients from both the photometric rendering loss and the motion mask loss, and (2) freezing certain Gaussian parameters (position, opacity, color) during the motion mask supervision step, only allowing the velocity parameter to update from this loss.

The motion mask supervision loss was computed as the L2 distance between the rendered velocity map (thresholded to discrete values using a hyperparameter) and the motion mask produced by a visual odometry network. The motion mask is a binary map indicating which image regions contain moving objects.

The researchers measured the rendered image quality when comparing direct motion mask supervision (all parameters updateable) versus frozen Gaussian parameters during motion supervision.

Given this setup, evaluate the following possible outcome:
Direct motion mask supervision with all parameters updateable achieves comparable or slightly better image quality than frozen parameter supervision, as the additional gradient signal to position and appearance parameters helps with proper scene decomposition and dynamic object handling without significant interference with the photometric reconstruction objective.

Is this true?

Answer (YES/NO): NO